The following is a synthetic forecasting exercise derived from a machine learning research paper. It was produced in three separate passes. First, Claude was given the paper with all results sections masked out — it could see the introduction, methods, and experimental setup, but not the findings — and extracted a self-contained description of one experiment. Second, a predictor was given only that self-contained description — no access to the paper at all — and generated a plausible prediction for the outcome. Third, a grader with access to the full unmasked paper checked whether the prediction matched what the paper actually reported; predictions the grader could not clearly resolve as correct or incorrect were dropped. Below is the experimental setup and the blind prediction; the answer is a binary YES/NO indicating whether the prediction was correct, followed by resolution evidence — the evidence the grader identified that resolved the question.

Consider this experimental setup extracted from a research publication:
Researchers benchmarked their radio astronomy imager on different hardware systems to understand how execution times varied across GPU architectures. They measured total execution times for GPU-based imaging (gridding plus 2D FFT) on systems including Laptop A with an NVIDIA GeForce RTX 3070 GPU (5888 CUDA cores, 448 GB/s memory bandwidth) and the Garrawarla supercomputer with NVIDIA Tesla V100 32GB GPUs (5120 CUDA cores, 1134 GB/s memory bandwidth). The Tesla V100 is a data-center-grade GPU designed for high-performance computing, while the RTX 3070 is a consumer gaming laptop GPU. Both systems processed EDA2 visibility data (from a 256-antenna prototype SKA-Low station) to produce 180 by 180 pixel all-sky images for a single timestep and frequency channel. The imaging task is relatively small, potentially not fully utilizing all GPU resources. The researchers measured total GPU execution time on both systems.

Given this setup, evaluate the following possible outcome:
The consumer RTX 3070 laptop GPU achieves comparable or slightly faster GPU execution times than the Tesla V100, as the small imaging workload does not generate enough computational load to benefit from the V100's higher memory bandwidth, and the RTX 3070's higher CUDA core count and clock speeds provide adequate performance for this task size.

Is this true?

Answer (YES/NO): NO